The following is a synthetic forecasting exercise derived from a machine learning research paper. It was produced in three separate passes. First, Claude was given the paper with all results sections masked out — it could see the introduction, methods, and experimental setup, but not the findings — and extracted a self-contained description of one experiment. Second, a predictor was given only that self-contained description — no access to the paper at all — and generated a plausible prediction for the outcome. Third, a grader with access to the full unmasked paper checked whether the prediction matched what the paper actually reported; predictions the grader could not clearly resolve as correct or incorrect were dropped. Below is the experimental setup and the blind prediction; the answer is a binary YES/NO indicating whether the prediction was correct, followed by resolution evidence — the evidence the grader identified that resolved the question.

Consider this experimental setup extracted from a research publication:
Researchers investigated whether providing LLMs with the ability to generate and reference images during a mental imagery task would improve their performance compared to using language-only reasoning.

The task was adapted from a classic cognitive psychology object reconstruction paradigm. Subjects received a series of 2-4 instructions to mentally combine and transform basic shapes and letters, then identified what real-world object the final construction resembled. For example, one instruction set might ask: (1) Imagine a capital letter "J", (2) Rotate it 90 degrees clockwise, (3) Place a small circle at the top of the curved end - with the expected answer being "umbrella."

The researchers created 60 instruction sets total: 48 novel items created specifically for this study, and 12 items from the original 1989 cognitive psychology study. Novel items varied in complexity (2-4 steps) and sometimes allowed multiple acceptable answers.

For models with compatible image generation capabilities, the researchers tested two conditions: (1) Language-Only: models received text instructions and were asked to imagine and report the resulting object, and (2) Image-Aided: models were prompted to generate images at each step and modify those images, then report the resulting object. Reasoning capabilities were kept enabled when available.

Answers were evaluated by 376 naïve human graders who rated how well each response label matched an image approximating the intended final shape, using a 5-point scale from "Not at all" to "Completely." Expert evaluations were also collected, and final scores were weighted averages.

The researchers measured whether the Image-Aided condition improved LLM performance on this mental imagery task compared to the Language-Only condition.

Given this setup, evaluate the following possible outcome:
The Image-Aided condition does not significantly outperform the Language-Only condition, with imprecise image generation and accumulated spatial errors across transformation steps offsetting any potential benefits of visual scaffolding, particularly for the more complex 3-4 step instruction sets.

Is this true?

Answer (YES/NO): YES